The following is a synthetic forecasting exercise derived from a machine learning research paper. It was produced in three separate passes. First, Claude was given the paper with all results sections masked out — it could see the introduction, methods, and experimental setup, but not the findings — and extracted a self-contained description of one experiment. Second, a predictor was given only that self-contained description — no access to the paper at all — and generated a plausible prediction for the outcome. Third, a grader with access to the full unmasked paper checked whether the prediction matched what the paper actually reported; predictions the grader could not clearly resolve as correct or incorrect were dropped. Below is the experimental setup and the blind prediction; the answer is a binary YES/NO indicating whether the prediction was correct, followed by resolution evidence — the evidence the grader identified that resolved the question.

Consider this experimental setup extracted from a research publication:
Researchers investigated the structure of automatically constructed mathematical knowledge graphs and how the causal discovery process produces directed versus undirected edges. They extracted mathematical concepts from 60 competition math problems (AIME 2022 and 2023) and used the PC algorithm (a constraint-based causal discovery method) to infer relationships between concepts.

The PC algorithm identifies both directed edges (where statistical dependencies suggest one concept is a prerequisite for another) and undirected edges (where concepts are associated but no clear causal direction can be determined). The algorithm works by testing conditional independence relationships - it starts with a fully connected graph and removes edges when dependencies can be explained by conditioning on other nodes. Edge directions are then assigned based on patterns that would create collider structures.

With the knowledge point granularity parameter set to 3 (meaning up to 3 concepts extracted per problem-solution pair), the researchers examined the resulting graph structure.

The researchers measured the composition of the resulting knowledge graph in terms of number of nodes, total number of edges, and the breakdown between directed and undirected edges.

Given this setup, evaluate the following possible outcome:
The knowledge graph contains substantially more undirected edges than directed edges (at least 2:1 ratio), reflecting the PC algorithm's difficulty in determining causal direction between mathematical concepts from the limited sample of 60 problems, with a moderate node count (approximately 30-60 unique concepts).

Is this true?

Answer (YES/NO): NO